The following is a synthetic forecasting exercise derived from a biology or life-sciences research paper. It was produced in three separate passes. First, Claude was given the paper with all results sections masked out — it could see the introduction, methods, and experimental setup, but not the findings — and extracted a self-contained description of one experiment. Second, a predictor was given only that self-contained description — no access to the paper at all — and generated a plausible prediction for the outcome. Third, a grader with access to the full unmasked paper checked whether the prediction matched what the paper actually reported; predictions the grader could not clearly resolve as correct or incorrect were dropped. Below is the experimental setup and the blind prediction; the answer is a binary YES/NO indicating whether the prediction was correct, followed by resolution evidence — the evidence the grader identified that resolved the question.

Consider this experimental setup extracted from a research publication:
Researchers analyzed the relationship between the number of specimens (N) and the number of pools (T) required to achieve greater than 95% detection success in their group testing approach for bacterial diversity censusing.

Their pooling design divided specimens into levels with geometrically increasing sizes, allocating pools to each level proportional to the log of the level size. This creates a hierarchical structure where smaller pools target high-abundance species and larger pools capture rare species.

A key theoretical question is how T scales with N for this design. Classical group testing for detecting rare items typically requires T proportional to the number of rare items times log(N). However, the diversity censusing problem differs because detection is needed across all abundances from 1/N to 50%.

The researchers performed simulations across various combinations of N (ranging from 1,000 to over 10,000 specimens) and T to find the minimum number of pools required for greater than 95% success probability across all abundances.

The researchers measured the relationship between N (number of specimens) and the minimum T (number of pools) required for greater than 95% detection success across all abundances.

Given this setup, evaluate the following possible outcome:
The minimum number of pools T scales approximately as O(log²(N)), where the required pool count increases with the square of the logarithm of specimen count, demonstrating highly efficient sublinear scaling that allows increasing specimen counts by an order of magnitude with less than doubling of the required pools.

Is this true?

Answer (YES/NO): YES